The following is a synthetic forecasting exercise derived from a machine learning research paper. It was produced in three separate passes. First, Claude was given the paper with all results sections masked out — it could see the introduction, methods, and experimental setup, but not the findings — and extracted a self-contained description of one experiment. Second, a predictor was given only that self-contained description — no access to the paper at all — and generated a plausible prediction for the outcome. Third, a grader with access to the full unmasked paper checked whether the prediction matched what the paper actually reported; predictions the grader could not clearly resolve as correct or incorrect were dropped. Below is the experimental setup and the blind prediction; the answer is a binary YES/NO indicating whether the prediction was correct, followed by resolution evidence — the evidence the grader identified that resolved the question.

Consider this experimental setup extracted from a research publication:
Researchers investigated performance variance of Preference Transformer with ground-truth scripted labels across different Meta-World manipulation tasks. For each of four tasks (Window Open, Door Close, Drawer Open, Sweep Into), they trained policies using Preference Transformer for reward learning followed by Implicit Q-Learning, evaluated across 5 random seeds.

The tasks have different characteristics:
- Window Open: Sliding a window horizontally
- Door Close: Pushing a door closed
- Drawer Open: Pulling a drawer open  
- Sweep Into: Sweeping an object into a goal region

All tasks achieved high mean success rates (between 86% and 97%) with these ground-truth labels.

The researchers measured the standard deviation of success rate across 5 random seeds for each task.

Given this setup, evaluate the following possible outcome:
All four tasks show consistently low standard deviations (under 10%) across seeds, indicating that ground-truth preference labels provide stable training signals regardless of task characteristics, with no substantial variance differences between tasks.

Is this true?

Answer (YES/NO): NO